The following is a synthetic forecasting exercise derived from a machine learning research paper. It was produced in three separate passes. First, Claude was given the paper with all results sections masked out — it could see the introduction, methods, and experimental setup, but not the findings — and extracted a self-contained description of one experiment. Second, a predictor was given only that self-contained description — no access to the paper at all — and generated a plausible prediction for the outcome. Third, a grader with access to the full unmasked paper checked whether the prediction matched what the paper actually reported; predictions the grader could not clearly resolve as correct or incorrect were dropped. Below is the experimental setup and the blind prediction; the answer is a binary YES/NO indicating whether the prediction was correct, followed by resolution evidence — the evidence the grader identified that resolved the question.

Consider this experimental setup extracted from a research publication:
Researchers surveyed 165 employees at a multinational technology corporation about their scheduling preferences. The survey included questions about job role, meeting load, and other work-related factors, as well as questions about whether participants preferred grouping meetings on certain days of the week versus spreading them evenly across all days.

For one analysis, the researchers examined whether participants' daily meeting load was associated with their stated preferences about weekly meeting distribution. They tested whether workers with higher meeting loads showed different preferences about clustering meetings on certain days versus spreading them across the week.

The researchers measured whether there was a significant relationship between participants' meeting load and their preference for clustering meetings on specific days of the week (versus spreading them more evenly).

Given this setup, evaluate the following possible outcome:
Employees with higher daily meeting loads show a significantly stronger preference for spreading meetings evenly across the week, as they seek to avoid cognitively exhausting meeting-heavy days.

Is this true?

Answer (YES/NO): NO